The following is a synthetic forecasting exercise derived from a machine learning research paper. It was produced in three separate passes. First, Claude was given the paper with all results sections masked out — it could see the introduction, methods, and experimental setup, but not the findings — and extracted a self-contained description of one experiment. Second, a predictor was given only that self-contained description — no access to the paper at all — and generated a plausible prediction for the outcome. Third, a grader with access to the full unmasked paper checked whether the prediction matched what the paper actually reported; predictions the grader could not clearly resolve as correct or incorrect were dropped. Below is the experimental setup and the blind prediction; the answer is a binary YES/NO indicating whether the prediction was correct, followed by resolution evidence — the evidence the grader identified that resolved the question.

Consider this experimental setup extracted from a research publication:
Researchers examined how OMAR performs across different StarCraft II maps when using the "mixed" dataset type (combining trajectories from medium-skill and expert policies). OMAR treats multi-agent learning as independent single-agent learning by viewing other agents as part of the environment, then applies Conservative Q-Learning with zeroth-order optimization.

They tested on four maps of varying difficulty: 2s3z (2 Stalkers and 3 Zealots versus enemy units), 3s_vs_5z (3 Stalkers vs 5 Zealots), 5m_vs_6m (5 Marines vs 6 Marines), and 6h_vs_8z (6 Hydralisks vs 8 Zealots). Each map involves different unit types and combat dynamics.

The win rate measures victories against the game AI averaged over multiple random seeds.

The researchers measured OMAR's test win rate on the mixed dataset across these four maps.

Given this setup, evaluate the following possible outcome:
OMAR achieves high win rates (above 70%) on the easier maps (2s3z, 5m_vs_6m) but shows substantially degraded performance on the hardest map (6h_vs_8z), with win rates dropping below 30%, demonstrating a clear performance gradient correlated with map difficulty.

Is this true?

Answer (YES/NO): NO